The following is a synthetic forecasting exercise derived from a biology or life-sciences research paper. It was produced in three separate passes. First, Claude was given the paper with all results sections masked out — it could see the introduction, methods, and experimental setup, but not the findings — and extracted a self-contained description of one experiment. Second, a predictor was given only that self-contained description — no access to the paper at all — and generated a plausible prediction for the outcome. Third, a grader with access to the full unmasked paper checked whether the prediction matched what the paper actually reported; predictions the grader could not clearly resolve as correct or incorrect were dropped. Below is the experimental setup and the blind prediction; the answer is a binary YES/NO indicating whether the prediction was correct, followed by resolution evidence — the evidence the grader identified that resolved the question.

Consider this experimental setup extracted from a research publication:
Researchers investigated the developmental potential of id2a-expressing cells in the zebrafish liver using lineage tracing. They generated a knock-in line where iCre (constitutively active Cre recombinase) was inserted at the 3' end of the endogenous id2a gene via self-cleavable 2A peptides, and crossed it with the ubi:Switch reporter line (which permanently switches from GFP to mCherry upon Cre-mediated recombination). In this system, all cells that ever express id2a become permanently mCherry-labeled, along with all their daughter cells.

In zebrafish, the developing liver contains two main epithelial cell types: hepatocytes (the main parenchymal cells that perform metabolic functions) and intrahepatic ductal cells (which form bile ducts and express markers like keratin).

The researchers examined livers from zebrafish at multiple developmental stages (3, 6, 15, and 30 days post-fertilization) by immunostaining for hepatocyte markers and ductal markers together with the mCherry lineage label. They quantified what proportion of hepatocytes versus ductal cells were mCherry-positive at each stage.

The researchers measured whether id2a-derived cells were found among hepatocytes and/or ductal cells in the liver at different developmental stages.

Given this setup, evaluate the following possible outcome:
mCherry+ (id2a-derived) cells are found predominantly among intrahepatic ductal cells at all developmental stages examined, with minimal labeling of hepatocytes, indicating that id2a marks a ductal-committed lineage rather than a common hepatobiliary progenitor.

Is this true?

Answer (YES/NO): NO